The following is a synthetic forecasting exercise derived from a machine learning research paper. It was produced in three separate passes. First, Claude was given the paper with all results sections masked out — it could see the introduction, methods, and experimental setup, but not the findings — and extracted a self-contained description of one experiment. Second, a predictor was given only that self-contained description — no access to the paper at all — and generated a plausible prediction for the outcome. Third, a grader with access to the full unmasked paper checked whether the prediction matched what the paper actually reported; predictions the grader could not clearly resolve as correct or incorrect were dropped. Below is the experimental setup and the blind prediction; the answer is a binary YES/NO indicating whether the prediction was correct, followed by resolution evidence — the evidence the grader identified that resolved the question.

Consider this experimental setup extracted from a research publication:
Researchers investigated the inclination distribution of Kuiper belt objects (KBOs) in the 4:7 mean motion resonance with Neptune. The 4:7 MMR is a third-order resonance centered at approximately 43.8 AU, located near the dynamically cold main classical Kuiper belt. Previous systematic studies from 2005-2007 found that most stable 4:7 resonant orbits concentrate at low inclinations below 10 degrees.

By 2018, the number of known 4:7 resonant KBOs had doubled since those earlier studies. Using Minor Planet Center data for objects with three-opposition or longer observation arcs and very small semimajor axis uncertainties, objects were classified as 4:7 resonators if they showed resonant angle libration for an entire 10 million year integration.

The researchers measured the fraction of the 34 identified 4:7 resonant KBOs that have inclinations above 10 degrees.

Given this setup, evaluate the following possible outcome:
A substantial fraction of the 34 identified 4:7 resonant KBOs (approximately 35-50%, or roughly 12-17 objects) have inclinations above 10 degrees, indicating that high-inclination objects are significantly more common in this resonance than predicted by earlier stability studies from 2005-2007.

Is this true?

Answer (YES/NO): NO